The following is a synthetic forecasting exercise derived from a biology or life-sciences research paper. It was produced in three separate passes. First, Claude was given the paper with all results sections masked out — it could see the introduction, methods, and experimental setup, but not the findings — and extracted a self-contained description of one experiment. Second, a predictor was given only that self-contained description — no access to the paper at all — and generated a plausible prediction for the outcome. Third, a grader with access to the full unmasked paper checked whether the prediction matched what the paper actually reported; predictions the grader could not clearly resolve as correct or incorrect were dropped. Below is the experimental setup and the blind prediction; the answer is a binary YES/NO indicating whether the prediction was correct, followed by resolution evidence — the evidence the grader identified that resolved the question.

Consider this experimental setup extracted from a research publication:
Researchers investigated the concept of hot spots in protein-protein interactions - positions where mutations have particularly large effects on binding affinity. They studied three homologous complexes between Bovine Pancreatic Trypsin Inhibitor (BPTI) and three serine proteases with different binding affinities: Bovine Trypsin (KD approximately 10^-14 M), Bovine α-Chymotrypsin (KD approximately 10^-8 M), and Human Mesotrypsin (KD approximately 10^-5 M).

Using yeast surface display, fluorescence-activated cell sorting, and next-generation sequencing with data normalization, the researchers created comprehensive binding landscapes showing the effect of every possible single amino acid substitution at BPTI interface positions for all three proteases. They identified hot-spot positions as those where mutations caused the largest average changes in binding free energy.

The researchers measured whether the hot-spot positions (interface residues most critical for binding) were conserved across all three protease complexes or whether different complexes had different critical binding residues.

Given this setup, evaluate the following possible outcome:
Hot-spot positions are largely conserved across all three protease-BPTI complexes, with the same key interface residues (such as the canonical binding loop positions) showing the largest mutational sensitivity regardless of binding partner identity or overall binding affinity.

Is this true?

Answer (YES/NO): NO